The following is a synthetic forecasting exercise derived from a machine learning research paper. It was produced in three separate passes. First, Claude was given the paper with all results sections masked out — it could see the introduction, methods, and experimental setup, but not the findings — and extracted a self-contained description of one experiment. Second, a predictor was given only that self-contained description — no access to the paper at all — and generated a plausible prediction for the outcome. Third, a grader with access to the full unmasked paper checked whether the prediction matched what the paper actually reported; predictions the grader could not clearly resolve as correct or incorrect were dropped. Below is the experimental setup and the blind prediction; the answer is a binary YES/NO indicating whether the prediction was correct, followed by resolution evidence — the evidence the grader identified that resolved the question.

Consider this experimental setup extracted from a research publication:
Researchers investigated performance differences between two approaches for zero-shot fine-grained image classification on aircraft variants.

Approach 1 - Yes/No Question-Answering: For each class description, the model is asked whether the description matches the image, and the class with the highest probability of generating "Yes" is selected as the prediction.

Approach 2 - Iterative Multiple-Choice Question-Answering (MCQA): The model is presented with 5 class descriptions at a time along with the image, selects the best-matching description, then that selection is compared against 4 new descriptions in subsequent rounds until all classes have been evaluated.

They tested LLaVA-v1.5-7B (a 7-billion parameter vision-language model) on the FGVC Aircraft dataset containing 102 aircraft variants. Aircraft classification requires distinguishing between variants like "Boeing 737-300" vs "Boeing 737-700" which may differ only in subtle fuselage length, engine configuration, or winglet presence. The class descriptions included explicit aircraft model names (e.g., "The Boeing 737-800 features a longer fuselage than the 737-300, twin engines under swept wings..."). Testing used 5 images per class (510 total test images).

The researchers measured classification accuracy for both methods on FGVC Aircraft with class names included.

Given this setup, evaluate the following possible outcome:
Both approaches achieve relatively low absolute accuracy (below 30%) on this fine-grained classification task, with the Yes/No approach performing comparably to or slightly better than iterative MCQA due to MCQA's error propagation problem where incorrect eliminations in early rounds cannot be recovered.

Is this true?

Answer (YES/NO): NO